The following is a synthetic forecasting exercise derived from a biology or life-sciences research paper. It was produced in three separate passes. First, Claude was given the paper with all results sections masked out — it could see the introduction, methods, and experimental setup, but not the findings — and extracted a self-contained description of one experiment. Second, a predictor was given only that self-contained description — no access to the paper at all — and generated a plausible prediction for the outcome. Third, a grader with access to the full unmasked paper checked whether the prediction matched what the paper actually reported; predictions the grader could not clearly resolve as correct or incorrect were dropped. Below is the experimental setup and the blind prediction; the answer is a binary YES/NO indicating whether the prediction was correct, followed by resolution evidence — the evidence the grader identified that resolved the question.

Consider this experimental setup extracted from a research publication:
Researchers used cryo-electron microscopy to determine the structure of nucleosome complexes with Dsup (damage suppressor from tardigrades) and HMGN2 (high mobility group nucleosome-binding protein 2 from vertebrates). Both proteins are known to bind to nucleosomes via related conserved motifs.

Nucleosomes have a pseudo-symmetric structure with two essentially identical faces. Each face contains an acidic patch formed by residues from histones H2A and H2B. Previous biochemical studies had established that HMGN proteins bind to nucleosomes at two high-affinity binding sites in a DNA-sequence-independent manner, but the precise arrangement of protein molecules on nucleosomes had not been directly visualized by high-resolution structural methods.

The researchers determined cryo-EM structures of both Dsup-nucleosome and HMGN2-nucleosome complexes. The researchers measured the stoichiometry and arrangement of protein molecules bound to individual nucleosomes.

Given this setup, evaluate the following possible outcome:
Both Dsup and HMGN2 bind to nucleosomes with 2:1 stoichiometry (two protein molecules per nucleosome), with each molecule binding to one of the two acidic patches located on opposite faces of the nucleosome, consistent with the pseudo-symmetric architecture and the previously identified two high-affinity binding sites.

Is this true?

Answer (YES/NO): YES